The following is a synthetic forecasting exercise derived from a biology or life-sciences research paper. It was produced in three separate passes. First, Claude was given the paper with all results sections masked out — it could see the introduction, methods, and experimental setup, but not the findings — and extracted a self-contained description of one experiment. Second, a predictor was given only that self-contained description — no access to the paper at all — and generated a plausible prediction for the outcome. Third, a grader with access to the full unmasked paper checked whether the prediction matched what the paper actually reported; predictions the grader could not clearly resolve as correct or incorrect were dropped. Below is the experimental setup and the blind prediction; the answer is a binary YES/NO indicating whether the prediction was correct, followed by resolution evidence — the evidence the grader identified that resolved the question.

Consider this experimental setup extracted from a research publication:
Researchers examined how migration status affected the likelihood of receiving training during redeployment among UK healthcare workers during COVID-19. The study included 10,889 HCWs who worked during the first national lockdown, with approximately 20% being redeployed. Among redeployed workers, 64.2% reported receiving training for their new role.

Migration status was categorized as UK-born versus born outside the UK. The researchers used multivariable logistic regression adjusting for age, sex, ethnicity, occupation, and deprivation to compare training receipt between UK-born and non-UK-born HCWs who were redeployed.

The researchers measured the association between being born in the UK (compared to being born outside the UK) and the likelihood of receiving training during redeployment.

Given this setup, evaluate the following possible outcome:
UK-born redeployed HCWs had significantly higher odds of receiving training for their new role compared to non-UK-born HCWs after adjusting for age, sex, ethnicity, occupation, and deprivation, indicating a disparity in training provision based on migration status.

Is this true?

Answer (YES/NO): YES